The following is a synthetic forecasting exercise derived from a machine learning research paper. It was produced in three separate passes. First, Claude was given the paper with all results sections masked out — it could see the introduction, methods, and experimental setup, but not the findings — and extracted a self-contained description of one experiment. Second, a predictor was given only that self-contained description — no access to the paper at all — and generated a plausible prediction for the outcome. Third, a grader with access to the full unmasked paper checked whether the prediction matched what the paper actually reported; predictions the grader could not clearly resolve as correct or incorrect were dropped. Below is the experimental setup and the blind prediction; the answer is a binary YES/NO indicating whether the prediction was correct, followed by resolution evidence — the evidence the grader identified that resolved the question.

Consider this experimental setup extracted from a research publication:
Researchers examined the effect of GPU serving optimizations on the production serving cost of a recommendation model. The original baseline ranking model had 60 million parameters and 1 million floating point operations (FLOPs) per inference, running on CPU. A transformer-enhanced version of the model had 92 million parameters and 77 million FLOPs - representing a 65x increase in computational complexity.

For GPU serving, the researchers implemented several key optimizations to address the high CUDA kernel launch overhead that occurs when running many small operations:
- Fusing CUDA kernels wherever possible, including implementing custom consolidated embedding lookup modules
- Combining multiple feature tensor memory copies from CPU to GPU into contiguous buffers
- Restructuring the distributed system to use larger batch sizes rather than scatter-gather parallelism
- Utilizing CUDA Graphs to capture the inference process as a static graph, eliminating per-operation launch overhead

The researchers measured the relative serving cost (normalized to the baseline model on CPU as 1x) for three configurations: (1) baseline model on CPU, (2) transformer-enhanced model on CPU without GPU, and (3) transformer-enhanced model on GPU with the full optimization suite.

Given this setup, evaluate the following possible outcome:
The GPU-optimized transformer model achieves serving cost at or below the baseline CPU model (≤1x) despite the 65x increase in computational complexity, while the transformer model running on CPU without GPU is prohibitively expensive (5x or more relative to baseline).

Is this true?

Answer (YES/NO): YES